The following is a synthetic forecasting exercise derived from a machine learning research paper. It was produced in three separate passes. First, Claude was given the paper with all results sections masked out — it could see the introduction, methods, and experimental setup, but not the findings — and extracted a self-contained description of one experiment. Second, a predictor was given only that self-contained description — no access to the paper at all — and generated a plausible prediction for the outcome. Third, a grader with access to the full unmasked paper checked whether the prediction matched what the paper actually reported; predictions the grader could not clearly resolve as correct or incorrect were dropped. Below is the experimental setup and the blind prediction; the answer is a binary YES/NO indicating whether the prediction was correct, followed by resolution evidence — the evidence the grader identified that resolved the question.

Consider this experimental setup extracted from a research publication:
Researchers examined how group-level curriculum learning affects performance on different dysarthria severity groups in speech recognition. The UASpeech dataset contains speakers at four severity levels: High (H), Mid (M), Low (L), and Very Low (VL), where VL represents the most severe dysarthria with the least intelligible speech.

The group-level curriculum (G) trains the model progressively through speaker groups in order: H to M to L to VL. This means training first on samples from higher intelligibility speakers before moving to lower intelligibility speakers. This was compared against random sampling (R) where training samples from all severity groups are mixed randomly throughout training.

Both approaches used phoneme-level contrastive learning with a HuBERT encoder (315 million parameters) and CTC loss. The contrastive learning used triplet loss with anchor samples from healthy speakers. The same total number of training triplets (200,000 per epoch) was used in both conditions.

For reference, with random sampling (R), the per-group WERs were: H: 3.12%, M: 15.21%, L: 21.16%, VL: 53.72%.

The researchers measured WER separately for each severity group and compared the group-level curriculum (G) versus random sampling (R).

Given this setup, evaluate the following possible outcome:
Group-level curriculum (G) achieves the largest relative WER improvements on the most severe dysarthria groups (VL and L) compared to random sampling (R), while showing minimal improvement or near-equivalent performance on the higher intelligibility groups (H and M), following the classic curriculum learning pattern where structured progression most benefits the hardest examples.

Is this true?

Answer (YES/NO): NO